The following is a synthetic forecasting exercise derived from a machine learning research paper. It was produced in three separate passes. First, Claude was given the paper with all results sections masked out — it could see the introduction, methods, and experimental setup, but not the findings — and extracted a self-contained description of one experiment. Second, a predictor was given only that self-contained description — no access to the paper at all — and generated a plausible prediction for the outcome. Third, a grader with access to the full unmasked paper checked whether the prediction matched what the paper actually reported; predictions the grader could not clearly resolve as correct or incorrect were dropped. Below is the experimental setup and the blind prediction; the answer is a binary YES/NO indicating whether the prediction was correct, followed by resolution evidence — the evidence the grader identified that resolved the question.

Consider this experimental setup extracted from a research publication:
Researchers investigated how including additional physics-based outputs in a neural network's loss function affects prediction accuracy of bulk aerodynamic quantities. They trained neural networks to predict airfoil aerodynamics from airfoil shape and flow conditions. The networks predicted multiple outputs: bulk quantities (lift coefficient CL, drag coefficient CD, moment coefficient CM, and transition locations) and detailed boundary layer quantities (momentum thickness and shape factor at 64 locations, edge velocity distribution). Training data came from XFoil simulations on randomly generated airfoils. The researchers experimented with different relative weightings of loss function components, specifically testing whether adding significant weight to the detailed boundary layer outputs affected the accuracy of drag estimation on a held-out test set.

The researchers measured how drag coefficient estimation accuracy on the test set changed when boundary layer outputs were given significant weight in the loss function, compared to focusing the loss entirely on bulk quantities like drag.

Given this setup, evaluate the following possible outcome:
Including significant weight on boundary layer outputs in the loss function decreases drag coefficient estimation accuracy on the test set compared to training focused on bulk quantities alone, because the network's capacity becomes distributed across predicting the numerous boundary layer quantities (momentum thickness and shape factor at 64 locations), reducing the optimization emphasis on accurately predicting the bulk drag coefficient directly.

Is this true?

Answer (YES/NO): NO